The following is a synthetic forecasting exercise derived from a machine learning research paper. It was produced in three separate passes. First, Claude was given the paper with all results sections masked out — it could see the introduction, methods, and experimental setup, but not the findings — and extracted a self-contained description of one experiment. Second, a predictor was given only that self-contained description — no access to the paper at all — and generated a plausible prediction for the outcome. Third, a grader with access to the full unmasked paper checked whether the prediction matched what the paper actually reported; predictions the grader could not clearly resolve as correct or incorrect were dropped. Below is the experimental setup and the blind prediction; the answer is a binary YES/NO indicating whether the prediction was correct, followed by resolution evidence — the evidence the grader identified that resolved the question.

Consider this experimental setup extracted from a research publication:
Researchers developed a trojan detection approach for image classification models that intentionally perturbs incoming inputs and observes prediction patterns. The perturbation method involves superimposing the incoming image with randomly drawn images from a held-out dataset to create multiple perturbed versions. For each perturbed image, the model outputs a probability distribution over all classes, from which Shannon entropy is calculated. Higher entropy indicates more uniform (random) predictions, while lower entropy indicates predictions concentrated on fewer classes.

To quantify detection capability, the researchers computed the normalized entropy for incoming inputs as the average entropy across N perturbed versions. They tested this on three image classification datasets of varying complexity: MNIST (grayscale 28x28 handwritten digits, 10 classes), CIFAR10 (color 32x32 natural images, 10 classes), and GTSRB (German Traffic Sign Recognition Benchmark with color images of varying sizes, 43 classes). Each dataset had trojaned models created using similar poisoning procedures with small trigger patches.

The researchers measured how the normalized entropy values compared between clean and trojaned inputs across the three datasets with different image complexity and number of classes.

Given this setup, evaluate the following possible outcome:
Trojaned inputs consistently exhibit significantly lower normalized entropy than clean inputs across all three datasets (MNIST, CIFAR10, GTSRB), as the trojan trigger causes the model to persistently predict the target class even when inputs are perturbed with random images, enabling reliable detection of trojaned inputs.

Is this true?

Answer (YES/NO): YES